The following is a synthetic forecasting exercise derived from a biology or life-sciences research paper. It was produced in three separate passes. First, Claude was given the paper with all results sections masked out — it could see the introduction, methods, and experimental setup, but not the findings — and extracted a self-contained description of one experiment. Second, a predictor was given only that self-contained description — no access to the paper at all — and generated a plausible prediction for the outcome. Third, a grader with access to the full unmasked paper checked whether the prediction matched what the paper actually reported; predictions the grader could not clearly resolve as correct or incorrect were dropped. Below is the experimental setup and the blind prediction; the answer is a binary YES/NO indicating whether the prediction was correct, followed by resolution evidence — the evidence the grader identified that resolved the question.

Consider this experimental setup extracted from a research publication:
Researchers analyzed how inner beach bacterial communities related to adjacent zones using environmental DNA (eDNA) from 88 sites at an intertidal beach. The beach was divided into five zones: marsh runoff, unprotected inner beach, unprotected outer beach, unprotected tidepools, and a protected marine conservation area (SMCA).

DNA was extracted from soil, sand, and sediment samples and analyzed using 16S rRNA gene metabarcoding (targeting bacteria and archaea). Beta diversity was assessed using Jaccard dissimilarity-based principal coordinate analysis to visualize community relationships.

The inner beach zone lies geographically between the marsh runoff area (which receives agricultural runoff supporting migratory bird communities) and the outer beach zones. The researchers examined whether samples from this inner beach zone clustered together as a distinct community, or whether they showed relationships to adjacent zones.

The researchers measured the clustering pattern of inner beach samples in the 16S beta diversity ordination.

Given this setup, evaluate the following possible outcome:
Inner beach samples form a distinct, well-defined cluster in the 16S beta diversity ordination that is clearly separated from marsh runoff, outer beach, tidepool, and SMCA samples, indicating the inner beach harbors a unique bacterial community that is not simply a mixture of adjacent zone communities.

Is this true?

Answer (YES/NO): NO